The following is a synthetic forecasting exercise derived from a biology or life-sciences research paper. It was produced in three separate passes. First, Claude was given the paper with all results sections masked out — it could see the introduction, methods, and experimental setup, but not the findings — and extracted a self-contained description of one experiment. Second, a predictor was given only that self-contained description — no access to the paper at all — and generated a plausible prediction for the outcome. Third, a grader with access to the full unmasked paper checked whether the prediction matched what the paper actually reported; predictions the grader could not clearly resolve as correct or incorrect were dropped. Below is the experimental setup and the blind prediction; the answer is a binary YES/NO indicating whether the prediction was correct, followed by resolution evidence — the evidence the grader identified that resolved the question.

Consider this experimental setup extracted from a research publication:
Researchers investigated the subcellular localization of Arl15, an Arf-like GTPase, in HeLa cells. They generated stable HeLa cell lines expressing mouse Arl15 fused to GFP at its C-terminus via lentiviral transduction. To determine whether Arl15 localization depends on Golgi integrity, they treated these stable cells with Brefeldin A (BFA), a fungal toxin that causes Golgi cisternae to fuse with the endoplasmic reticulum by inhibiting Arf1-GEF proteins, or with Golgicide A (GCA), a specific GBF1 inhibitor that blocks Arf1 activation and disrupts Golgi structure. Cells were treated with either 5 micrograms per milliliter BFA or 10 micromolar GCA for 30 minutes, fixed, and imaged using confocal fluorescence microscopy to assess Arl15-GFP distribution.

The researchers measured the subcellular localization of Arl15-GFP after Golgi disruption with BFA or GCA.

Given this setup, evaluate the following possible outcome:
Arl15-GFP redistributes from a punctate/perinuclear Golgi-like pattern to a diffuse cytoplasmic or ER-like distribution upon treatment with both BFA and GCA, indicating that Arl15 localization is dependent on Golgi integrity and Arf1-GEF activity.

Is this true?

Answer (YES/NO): YES